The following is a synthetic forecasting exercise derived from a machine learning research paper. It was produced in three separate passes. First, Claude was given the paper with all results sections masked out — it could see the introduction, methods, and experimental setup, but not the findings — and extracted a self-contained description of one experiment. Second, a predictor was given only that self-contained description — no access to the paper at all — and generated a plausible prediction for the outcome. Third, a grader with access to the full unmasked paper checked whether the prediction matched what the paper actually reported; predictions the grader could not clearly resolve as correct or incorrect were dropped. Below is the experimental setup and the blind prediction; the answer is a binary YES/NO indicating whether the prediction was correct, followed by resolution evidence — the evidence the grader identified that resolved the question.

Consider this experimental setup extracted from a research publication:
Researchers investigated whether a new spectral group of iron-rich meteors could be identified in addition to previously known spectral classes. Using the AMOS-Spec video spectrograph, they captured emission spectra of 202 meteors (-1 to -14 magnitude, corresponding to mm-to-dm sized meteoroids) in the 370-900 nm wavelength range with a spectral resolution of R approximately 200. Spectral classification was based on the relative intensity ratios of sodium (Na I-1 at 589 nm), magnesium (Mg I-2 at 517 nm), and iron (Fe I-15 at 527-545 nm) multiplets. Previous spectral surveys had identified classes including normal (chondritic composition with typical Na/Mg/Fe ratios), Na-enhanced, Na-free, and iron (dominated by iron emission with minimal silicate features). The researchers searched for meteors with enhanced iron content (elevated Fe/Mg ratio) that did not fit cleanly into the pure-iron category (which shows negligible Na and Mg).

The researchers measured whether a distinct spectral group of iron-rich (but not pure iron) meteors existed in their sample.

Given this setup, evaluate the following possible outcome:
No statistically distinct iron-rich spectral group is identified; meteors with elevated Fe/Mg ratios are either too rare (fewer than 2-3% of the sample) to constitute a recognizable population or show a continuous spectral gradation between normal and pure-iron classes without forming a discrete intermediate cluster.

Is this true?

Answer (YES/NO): NO